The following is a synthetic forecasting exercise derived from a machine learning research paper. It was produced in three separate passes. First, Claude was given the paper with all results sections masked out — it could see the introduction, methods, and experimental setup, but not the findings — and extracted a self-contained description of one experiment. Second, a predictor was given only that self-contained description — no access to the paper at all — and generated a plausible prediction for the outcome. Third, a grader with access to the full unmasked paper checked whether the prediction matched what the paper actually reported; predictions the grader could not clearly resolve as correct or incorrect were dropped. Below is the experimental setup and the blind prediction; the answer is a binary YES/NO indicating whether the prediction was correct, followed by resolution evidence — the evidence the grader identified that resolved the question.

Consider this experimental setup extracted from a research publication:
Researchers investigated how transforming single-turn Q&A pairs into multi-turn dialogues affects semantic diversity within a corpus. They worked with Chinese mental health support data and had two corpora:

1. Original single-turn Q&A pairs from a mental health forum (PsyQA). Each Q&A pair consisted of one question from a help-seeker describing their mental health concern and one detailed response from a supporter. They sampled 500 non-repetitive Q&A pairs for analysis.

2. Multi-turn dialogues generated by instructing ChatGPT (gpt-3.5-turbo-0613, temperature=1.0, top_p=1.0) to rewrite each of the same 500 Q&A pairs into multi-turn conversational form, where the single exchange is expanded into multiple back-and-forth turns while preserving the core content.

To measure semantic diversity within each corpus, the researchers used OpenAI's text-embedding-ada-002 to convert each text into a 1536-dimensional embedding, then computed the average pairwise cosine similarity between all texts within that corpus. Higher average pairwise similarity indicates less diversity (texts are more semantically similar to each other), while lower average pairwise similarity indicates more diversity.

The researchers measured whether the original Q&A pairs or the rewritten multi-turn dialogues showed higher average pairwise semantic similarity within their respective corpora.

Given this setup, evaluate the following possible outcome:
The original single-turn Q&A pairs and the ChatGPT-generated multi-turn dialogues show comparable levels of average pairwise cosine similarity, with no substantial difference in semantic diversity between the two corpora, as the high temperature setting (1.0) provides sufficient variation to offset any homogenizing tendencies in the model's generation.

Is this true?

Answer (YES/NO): NO